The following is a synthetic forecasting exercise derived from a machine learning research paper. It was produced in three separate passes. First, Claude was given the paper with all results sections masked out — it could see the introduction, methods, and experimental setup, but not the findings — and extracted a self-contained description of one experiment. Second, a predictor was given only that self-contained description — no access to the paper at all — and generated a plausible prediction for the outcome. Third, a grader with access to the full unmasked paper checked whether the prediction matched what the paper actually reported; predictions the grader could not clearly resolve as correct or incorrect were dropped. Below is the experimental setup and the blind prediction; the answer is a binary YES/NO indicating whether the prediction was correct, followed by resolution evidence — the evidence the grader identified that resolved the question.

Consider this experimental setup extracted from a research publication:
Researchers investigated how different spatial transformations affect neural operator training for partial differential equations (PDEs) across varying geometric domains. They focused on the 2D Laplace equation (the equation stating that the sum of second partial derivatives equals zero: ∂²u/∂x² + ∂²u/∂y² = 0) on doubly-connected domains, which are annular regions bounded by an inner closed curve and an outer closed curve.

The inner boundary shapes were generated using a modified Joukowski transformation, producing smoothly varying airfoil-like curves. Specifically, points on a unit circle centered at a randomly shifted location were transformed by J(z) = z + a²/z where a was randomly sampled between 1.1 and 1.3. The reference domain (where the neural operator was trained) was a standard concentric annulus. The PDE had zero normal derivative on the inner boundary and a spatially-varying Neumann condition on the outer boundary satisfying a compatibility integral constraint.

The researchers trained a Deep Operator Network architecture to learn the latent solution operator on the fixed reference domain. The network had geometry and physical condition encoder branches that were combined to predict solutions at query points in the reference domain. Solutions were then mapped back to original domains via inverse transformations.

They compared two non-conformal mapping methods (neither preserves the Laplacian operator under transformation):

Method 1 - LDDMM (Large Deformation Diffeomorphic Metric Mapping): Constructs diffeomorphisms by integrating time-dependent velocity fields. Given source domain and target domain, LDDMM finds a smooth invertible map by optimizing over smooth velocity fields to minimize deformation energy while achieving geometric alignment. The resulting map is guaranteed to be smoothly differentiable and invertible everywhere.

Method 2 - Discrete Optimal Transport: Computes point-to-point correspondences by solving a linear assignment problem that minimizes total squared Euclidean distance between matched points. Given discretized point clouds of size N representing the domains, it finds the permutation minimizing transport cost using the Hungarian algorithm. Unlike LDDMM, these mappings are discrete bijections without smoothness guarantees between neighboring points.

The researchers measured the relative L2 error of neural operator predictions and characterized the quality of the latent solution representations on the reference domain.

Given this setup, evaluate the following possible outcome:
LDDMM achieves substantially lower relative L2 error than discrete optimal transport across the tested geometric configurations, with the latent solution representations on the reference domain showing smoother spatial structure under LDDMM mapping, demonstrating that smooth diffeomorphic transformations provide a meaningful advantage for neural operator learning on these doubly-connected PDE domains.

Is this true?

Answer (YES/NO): YES